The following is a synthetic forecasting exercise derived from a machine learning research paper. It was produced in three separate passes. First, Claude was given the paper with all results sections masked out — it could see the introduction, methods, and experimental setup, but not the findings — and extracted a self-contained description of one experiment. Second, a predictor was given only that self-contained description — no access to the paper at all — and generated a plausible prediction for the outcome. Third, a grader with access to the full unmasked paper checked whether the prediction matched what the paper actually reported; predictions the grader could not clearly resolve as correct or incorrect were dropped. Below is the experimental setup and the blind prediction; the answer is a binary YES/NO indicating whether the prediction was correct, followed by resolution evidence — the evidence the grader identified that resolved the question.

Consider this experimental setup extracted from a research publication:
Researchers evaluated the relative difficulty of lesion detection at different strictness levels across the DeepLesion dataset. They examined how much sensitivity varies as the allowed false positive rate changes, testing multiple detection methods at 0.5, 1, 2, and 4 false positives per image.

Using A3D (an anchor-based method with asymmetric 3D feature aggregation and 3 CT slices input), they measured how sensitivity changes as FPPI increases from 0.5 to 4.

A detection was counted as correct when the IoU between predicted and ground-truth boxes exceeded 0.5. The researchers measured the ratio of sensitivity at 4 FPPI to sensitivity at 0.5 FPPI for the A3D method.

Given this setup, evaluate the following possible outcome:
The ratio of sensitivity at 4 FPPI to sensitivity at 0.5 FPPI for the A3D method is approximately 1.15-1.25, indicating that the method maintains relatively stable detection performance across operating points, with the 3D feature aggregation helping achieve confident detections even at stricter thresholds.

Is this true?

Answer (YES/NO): YES